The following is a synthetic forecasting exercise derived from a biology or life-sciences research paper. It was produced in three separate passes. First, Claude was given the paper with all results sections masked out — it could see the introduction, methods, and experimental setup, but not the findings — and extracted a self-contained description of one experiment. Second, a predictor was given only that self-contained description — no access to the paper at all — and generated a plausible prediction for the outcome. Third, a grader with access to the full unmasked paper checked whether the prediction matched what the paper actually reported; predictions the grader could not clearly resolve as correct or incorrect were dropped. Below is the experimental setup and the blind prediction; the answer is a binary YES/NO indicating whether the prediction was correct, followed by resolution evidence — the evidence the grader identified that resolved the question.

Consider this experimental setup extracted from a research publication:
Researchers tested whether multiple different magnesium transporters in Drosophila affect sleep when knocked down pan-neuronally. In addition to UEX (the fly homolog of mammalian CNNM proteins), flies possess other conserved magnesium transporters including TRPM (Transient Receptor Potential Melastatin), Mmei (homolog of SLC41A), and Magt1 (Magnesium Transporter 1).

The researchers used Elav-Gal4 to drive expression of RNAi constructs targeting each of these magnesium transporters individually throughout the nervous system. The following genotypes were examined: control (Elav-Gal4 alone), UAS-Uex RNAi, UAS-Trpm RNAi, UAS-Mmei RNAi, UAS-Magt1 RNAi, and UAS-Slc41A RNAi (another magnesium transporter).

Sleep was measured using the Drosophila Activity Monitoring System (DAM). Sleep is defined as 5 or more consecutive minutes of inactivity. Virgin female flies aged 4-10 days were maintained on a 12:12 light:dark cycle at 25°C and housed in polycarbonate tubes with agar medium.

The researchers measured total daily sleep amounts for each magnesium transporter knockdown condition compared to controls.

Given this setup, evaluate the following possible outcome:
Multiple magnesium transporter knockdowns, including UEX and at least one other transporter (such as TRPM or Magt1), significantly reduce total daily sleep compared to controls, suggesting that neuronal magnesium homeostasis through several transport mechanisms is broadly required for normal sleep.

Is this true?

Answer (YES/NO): NO